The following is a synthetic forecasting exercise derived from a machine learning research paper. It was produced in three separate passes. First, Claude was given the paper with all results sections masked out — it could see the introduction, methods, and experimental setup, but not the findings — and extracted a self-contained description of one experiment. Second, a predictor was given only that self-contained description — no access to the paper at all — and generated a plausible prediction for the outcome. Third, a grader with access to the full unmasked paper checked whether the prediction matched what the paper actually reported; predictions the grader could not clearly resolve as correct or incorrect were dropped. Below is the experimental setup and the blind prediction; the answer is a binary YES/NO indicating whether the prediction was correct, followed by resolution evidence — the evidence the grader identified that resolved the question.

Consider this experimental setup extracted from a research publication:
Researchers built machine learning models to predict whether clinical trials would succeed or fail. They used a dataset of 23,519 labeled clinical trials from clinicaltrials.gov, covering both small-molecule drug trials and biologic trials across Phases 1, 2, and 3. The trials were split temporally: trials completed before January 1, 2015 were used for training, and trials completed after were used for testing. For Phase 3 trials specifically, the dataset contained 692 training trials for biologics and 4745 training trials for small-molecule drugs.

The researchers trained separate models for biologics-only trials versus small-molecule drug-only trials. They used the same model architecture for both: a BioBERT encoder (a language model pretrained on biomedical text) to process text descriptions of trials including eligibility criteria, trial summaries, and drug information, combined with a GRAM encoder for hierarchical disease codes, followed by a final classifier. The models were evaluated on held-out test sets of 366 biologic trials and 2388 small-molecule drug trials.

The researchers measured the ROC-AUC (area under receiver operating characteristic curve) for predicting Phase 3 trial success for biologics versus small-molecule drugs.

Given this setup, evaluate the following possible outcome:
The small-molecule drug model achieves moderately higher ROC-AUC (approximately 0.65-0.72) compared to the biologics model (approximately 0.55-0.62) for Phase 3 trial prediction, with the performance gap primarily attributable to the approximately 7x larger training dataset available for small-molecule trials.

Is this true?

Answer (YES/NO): NO